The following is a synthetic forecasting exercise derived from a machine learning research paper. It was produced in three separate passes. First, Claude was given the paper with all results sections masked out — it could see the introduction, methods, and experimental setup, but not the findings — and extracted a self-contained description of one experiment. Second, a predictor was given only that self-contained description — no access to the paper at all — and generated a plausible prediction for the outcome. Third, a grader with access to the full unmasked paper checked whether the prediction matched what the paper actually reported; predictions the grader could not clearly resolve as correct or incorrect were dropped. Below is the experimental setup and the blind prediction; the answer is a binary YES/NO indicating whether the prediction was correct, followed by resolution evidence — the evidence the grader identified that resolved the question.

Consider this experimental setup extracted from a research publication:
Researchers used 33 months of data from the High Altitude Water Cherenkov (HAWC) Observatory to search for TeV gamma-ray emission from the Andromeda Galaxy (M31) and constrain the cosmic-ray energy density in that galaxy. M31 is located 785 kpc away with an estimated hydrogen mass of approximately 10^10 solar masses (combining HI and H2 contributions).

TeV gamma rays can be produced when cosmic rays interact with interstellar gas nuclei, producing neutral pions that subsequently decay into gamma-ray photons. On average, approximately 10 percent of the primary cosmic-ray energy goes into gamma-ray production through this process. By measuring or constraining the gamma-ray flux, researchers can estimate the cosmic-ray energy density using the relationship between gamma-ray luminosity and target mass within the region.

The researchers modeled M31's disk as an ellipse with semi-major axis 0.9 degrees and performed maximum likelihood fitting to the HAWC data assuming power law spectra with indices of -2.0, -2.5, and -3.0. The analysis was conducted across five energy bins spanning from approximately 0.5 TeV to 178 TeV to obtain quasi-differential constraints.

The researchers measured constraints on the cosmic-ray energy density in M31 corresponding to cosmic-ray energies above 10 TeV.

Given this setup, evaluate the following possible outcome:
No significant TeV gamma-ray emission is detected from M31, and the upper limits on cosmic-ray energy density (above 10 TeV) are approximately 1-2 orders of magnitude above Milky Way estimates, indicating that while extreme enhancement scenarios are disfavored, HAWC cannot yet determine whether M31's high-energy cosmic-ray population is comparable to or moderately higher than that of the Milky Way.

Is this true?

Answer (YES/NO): YES